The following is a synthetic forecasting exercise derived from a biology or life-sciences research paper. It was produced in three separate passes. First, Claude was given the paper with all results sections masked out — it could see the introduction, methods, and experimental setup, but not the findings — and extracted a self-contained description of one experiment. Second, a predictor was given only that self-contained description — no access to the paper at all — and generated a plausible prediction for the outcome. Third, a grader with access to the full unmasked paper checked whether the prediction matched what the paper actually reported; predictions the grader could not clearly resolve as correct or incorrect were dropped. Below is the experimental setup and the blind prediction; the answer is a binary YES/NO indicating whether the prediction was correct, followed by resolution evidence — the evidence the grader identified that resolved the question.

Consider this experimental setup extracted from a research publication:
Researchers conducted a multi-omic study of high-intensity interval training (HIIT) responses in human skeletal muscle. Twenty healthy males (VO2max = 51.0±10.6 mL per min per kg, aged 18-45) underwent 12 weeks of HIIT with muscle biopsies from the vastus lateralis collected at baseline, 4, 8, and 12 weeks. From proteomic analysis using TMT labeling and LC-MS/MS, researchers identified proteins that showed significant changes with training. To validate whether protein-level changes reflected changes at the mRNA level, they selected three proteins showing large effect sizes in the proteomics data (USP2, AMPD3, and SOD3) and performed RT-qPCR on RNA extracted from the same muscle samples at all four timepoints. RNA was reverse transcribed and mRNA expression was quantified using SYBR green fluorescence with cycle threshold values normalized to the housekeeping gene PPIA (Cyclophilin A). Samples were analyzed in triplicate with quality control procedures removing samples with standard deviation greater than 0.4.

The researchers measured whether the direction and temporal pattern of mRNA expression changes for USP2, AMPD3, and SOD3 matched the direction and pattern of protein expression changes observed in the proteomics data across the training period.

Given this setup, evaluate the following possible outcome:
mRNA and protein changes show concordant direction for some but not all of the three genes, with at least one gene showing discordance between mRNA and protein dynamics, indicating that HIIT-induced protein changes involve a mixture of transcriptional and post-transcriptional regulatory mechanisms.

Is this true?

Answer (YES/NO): YES